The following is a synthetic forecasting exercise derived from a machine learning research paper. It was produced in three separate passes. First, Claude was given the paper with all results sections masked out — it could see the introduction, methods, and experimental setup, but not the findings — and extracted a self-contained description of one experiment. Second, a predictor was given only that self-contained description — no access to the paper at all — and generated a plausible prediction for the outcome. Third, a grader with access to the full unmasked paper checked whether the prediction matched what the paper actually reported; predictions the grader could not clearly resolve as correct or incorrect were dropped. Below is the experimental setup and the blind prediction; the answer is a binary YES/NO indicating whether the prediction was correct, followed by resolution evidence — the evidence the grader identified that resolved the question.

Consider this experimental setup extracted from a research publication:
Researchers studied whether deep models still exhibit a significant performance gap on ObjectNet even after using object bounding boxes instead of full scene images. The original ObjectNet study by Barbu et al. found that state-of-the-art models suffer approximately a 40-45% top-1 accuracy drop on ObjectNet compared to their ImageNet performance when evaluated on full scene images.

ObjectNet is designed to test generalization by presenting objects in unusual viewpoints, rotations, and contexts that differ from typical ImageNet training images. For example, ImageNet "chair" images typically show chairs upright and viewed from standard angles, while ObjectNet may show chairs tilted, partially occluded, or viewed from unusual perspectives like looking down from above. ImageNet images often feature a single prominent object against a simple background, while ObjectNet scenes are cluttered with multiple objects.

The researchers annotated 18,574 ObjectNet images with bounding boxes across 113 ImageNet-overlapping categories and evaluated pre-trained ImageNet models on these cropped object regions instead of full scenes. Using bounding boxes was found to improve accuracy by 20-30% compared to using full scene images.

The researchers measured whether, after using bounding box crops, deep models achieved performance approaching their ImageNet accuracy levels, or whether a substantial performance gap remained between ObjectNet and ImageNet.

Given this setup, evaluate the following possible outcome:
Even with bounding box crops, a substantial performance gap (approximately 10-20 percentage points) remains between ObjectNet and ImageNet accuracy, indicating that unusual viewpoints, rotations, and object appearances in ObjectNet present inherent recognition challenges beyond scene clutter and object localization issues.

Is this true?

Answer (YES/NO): YES